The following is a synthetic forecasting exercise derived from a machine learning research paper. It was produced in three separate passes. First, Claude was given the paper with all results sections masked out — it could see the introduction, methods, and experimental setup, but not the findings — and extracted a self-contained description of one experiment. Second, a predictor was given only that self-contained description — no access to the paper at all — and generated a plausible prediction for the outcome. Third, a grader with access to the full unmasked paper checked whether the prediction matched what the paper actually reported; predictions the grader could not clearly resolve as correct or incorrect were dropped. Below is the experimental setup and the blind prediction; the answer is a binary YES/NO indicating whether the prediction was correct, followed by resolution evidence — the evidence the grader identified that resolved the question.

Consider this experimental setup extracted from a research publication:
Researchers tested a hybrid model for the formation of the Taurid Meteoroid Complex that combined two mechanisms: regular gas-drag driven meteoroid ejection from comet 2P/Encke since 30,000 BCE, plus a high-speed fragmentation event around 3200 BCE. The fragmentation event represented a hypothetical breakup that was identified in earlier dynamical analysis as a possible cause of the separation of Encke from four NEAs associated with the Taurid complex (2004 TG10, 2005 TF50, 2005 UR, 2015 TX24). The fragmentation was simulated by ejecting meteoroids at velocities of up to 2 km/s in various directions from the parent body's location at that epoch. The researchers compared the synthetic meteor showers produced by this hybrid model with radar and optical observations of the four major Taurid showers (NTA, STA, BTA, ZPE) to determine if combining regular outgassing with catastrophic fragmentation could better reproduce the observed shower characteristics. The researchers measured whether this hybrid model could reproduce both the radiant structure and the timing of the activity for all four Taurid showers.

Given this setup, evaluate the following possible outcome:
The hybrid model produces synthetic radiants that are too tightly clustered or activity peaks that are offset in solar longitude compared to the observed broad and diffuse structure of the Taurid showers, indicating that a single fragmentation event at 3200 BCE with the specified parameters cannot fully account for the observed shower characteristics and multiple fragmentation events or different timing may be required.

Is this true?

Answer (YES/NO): YES